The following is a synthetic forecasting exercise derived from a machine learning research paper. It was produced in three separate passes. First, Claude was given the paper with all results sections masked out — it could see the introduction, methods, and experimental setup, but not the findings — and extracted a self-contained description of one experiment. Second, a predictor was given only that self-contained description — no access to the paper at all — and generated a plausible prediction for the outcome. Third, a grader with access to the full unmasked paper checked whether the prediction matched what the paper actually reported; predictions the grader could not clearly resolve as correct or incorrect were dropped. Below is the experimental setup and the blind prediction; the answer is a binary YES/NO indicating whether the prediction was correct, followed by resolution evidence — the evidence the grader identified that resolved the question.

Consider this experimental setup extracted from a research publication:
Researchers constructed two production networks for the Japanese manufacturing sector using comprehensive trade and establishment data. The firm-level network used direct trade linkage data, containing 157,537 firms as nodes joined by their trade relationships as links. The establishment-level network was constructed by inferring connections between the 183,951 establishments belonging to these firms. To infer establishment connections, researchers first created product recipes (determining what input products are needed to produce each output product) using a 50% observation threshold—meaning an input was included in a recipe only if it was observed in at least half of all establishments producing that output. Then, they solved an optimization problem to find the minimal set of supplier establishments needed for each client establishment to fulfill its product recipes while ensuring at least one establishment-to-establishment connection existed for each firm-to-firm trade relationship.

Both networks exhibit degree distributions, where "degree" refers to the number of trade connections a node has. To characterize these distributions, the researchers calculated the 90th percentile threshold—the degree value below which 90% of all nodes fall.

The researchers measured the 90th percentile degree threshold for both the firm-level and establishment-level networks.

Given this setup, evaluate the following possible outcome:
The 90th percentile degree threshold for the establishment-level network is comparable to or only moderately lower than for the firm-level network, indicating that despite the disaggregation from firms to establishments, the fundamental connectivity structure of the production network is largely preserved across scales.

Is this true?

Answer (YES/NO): NO